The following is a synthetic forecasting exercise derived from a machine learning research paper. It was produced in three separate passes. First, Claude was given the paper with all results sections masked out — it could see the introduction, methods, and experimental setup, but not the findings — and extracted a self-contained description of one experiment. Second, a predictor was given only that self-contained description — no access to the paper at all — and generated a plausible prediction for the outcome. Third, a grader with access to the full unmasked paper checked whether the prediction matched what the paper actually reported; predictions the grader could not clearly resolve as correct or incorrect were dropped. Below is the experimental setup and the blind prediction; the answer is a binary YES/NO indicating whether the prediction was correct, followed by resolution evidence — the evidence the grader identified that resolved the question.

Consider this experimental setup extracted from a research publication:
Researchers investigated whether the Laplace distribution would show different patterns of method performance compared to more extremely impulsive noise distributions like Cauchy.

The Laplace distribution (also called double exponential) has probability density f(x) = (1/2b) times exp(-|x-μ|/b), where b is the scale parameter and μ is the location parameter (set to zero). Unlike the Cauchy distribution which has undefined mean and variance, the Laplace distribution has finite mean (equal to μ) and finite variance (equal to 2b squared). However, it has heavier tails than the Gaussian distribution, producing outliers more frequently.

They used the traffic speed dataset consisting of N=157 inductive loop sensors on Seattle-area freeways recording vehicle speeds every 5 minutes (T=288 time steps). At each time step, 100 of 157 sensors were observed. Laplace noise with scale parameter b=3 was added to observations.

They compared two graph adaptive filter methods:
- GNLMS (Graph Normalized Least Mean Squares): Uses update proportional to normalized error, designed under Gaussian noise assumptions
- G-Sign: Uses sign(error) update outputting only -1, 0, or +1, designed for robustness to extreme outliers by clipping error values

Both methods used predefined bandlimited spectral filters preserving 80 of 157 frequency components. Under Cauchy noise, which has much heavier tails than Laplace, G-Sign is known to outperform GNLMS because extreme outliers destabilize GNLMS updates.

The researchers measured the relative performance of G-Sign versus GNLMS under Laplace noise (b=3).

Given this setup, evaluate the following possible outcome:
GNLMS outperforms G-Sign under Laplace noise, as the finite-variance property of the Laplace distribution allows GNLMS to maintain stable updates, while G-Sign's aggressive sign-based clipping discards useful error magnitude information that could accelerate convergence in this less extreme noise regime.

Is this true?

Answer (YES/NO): NO